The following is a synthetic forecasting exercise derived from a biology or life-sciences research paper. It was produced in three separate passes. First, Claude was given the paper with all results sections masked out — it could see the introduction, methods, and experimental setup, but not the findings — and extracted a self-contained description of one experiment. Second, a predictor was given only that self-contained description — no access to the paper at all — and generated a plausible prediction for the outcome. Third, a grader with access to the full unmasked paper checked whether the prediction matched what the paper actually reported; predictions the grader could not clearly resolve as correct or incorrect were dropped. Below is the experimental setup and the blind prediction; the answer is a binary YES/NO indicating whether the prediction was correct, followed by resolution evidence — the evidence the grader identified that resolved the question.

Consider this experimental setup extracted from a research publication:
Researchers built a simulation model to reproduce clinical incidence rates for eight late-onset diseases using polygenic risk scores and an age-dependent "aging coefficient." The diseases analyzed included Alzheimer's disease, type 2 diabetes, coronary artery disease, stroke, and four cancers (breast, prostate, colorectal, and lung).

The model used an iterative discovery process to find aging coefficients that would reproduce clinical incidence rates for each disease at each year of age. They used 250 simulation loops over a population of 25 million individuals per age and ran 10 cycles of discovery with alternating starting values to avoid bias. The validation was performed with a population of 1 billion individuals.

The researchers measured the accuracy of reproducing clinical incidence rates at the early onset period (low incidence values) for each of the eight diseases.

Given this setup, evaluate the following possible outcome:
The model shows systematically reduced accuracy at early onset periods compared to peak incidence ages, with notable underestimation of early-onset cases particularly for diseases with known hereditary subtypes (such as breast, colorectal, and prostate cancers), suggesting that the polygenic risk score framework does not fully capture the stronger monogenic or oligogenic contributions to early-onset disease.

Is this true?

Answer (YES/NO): NO